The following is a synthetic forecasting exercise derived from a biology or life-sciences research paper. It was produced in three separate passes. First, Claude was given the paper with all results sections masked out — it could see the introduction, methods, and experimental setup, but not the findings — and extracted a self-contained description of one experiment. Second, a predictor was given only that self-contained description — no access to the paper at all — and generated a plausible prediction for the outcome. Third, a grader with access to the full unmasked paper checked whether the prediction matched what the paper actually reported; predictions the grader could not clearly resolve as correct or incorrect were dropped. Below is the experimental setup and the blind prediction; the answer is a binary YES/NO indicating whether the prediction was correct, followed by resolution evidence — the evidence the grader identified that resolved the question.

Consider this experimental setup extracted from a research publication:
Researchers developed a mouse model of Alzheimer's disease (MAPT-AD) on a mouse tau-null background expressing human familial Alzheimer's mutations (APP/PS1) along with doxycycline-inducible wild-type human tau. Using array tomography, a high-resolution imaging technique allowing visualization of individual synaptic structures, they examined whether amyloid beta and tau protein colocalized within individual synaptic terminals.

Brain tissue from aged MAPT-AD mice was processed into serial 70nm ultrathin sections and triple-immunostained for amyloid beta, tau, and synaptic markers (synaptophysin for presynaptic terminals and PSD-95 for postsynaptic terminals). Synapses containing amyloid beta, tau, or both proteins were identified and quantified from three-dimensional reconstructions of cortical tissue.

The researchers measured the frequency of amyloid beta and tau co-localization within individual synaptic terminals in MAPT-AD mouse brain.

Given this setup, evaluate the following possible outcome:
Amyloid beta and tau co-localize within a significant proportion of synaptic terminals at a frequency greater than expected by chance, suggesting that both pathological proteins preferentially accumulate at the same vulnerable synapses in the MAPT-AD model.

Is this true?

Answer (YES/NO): NO